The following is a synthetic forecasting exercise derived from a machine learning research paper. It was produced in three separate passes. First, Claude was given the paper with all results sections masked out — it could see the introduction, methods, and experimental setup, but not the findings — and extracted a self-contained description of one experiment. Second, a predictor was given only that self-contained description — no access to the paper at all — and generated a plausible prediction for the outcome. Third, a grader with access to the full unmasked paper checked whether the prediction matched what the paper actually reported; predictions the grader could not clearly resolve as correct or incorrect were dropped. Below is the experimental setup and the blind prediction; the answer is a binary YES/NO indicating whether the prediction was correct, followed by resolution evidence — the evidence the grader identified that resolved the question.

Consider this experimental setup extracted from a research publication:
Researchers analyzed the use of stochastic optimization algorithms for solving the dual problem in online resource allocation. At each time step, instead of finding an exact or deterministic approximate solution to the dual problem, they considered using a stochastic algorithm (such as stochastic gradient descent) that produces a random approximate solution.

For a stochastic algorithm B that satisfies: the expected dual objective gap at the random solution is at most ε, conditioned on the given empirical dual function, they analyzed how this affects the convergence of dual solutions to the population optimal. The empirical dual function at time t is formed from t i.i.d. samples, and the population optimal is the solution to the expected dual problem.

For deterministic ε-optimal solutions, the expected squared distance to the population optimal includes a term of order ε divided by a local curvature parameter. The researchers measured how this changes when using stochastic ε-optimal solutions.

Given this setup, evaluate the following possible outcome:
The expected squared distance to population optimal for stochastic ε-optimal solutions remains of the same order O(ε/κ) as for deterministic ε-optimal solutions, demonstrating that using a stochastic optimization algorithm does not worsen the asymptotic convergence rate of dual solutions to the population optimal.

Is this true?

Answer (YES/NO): NO